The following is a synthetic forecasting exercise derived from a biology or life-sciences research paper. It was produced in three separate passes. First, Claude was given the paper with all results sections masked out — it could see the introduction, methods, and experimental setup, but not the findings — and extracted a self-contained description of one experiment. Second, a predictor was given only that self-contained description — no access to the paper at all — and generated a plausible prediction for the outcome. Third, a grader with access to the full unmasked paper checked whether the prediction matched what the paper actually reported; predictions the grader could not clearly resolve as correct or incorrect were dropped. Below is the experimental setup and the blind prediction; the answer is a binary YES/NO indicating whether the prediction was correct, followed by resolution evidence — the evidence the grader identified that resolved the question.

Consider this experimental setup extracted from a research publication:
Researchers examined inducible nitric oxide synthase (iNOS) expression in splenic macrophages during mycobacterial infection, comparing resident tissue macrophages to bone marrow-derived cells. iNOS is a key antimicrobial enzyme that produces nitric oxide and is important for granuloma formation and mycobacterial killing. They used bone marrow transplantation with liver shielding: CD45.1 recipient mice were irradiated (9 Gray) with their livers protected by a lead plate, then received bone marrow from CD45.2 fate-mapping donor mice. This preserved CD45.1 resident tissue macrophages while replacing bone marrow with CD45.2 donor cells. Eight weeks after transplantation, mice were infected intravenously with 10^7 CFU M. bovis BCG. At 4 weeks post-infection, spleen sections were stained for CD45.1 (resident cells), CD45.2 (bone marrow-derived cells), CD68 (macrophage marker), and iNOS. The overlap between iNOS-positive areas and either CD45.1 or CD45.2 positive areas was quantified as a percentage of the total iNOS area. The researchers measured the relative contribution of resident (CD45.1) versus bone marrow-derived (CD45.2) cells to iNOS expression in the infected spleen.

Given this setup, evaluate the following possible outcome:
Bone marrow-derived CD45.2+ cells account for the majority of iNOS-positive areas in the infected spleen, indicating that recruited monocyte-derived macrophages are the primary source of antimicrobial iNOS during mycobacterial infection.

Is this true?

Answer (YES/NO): YES